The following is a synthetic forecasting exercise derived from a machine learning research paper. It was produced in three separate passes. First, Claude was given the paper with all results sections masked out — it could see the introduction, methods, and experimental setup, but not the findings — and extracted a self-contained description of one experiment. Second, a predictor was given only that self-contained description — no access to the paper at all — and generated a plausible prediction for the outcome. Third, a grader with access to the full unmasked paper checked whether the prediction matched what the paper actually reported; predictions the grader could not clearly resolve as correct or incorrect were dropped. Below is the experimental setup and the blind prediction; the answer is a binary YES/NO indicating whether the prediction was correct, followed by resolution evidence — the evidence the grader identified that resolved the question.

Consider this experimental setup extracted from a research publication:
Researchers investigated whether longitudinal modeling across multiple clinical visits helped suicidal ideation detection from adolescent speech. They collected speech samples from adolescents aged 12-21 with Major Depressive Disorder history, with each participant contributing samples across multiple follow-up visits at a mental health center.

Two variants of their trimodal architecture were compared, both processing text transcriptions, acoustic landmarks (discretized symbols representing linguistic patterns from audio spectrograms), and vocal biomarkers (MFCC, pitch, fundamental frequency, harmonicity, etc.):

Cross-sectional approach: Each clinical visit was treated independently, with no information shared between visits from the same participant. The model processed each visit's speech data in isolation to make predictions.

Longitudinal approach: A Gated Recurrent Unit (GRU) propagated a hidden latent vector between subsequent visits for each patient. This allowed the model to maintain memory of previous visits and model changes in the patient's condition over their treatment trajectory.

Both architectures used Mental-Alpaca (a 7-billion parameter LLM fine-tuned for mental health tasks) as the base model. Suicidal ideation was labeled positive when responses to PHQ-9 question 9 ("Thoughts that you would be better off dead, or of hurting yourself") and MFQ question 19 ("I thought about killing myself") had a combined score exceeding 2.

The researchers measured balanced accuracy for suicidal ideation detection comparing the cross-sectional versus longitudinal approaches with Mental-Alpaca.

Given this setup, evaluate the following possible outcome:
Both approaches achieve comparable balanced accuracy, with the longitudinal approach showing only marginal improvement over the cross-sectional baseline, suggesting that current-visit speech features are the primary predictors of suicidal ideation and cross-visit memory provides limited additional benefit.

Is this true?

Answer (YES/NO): NO